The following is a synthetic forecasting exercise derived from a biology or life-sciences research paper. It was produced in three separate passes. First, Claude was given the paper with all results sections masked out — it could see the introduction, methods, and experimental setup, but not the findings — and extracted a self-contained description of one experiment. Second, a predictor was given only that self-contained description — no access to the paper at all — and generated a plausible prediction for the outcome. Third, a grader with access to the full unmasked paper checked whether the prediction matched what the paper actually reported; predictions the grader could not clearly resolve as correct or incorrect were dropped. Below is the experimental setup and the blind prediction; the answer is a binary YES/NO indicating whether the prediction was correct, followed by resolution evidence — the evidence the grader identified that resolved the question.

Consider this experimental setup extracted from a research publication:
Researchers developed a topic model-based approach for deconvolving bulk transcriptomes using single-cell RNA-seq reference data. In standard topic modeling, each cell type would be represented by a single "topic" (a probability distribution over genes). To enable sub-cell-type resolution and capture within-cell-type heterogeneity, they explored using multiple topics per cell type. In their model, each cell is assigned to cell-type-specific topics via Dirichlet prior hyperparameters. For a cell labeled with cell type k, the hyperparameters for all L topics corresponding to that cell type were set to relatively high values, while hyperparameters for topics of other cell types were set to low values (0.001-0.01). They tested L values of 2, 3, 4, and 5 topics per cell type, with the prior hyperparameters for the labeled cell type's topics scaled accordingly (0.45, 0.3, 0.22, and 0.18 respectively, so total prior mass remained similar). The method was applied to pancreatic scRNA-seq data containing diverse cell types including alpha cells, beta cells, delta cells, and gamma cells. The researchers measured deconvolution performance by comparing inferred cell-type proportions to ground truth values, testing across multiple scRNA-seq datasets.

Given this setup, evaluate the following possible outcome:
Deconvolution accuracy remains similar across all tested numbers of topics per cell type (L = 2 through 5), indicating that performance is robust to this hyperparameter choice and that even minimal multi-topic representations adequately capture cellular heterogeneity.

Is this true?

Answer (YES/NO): NO